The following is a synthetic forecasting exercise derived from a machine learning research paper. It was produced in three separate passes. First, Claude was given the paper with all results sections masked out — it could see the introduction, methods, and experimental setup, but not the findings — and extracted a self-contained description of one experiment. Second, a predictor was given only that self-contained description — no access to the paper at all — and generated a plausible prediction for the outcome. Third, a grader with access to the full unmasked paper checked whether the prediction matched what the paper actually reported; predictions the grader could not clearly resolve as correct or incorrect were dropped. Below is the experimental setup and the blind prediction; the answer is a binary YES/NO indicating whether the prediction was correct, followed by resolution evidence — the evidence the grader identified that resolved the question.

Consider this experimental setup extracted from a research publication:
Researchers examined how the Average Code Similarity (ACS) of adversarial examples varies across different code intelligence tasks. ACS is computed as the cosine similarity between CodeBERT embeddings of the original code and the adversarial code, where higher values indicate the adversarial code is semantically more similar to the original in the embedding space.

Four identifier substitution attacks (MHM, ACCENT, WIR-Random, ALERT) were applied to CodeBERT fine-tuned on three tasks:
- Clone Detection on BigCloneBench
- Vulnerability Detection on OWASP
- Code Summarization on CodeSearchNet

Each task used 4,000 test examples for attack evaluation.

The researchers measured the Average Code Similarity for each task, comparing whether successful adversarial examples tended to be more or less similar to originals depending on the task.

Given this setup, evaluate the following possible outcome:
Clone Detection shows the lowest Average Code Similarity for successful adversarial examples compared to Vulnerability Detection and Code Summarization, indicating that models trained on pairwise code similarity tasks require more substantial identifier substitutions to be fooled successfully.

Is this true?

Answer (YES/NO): YES